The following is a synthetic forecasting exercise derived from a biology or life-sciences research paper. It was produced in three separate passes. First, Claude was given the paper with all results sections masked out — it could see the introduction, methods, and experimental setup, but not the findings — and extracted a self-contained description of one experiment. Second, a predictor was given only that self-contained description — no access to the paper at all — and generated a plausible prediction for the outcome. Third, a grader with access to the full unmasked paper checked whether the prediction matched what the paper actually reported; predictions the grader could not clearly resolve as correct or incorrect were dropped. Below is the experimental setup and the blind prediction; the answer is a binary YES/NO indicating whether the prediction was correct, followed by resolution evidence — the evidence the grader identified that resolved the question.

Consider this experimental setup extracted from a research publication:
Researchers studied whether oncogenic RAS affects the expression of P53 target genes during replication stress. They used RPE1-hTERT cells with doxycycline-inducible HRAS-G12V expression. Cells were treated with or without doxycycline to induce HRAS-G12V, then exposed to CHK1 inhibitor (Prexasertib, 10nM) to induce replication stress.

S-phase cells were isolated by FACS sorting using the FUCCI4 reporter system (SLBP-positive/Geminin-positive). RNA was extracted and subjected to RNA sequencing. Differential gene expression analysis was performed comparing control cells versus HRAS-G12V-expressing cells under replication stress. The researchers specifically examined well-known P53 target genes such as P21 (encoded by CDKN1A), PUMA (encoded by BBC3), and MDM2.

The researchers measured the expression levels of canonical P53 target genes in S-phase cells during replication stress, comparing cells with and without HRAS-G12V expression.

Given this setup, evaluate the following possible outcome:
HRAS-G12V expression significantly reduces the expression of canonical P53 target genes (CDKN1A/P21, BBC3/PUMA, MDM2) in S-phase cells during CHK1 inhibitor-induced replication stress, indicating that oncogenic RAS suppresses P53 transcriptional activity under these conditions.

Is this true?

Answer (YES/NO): YES